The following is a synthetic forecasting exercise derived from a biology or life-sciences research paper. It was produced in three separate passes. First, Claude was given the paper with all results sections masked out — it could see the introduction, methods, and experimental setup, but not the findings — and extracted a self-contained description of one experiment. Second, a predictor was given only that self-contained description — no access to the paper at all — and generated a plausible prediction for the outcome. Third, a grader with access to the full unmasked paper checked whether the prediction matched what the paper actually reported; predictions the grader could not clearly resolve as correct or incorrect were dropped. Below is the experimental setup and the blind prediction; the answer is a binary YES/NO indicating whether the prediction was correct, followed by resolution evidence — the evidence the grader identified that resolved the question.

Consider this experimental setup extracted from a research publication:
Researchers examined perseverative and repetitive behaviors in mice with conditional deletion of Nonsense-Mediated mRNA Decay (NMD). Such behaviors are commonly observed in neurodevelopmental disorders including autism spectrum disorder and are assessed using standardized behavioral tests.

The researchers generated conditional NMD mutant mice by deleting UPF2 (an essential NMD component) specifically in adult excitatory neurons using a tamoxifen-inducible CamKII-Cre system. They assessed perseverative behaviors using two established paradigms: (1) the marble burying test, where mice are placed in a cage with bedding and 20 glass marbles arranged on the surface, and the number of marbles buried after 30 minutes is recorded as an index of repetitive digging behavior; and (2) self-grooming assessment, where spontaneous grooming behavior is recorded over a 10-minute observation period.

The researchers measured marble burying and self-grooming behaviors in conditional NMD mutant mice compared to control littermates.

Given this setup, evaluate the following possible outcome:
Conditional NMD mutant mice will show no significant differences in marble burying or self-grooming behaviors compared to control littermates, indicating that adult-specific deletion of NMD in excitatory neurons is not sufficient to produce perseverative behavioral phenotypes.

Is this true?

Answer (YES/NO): NO